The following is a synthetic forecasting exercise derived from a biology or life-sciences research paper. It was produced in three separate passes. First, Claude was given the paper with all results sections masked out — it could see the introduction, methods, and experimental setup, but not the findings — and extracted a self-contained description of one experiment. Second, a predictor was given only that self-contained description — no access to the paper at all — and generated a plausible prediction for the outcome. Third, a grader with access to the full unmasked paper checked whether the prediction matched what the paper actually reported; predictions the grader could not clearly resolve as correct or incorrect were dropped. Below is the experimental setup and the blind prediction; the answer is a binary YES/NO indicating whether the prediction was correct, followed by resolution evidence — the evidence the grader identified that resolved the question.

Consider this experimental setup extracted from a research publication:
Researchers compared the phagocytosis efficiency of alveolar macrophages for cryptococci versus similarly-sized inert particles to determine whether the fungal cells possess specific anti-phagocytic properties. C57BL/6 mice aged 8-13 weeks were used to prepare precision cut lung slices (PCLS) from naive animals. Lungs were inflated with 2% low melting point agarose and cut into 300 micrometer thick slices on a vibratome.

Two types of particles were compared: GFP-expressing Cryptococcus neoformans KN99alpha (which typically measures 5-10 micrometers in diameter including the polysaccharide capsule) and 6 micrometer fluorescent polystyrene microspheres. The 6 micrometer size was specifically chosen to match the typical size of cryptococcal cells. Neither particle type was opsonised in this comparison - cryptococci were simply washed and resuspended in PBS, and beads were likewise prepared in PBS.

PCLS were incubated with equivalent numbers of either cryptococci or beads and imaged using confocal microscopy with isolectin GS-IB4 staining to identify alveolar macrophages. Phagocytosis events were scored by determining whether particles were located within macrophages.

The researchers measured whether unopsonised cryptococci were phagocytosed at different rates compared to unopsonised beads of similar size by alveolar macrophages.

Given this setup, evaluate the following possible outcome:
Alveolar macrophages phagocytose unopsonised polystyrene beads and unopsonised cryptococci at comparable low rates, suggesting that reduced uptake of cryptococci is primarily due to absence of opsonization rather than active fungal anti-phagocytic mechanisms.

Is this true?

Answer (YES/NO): NO